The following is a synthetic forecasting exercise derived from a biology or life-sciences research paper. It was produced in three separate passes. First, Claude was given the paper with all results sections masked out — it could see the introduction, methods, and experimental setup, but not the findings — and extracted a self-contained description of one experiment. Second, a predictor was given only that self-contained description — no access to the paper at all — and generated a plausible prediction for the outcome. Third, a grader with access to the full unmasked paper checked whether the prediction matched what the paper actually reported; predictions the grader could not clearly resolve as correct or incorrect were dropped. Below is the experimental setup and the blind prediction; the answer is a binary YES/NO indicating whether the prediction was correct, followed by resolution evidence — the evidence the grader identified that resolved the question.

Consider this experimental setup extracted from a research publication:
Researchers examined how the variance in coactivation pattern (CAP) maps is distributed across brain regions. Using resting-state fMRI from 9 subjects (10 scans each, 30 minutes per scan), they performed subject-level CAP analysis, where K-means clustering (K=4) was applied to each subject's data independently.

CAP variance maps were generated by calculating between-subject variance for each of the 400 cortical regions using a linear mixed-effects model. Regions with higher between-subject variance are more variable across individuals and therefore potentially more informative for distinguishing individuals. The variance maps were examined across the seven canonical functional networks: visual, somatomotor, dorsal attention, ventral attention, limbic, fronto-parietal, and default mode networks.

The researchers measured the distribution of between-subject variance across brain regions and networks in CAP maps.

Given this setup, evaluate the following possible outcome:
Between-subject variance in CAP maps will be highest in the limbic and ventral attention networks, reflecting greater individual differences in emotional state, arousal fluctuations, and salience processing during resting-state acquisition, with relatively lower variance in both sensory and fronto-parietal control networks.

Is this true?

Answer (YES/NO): NO